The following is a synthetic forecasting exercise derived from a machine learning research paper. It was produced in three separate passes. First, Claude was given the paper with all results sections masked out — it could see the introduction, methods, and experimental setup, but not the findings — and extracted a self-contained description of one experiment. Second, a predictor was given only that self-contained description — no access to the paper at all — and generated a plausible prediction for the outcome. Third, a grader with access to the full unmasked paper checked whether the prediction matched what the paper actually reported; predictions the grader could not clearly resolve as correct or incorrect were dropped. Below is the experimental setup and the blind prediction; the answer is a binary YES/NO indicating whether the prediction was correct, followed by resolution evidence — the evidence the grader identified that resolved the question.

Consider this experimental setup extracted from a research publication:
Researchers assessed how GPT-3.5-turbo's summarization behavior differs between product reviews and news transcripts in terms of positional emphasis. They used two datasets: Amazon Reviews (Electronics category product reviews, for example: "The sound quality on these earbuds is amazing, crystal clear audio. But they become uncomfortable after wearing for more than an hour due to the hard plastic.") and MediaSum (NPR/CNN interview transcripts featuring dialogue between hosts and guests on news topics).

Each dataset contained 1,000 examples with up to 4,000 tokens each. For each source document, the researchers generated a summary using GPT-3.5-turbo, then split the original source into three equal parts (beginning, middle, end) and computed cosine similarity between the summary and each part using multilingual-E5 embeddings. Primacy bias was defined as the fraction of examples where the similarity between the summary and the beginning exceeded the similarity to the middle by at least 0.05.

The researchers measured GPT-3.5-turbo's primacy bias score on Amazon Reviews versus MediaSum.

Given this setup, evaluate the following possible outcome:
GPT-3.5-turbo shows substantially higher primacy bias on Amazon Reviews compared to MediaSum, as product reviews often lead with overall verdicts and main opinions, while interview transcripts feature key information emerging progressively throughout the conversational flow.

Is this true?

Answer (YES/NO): NO